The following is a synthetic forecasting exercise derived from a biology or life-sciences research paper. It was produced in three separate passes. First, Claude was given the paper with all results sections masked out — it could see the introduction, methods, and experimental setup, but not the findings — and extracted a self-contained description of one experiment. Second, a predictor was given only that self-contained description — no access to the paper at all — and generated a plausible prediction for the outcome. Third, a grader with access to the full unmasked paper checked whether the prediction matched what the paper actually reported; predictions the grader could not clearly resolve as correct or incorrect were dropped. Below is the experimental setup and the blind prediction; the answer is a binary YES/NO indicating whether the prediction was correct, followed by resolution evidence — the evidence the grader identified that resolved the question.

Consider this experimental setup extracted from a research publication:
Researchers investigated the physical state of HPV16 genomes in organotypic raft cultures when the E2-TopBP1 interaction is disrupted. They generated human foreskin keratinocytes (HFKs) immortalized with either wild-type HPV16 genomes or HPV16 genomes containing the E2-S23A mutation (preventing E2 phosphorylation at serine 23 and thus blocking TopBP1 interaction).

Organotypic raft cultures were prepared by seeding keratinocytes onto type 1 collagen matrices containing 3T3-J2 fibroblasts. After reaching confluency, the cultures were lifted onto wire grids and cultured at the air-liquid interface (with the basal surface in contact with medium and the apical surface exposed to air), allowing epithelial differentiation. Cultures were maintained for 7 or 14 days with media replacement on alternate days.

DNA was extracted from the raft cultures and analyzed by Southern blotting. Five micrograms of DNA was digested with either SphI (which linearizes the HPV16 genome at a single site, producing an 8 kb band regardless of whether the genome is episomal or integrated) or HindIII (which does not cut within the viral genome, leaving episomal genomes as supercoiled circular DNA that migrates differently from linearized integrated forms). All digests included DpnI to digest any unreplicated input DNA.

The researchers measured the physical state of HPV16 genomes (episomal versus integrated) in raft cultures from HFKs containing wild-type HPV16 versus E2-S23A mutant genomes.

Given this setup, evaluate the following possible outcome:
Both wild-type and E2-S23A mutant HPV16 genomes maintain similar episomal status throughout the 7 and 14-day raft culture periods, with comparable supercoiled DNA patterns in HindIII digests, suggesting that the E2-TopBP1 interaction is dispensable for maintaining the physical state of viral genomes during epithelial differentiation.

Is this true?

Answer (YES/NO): NO